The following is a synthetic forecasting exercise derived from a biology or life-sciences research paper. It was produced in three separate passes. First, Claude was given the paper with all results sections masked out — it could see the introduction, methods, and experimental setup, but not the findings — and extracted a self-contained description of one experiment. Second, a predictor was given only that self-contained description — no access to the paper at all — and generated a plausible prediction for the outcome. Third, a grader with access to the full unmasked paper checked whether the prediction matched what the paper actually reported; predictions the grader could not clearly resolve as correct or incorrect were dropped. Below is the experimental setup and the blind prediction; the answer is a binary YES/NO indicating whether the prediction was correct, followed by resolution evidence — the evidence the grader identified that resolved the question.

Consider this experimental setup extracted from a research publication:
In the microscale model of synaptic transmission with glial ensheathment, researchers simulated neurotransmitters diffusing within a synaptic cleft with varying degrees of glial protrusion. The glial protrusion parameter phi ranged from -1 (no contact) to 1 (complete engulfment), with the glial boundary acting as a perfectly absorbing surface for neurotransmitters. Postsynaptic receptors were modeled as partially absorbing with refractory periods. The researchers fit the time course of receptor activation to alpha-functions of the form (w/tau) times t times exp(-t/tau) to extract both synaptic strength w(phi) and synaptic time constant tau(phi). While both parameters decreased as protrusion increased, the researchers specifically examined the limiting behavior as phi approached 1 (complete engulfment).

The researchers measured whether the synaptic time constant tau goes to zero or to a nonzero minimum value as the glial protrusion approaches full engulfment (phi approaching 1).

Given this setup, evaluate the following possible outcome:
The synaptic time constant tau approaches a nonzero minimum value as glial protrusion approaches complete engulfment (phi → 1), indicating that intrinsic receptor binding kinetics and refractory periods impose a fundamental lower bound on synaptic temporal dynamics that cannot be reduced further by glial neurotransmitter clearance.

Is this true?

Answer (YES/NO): YES